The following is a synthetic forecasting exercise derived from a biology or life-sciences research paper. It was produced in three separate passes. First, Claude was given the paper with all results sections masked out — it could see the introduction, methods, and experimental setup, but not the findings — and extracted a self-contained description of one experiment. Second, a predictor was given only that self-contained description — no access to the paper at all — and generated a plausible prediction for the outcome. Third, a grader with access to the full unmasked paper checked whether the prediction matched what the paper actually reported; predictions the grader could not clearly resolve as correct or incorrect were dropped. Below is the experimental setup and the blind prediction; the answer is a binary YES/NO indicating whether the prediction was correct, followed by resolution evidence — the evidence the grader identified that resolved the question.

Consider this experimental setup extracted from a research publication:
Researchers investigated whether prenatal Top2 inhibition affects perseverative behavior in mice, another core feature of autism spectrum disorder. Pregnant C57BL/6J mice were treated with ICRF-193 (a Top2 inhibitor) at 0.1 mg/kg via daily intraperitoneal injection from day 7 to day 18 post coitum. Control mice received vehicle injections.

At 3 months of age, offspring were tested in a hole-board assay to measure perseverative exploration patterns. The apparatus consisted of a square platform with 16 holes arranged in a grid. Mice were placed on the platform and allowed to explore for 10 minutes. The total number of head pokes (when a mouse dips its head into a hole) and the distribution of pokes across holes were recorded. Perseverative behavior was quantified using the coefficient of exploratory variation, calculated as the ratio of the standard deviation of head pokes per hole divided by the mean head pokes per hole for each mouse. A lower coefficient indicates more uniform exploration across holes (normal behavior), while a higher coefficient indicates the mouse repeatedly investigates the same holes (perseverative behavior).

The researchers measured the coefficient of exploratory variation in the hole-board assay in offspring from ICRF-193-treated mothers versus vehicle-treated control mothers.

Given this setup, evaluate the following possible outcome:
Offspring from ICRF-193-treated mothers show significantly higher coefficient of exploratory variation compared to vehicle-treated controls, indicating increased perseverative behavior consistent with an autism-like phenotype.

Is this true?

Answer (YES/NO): YES